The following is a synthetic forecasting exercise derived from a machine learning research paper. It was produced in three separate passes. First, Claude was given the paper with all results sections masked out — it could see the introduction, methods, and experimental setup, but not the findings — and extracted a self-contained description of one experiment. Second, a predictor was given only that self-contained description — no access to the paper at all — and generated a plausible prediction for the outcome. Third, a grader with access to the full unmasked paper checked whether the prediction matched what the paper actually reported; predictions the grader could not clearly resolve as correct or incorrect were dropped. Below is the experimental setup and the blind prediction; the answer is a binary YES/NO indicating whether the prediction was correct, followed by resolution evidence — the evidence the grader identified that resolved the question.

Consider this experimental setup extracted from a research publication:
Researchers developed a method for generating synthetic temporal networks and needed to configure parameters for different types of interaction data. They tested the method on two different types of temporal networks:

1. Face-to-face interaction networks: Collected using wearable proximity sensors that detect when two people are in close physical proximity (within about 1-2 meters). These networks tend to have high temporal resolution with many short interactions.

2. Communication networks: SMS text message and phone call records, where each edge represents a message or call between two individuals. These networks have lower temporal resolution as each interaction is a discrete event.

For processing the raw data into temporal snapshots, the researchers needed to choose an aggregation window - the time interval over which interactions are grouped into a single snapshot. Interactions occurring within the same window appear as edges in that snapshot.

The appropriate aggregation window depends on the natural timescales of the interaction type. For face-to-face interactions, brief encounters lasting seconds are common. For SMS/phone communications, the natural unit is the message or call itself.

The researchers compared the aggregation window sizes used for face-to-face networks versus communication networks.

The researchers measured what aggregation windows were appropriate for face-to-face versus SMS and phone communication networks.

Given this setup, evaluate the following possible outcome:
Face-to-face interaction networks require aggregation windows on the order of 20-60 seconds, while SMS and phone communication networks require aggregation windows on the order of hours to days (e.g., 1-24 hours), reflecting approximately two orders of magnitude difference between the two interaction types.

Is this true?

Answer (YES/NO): NO